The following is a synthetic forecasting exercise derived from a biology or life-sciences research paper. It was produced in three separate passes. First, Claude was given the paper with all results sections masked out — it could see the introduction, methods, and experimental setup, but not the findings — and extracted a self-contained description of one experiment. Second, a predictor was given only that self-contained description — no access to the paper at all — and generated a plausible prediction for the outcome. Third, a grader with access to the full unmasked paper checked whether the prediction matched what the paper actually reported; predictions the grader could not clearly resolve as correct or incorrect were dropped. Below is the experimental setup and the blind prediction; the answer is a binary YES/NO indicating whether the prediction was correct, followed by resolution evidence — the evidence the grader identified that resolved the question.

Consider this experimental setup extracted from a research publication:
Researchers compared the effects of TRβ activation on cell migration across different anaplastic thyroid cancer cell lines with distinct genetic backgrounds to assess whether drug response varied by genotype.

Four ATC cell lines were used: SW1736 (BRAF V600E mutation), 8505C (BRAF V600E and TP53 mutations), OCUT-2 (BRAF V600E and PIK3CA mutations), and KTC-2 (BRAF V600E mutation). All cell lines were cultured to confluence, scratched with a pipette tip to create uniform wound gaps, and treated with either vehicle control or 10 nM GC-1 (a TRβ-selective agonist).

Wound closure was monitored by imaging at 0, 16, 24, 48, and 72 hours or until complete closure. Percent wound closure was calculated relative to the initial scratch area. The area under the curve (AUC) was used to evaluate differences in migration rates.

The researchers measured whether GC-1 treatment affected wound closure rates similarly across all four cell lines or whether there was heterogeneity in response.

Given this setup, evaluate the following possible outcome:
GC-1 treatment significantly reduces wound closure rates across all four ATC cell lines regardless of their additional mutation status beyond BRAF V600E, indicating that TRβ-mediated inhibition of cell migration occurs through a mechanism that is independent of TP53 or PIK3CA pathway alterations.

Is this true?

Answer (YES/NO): YES